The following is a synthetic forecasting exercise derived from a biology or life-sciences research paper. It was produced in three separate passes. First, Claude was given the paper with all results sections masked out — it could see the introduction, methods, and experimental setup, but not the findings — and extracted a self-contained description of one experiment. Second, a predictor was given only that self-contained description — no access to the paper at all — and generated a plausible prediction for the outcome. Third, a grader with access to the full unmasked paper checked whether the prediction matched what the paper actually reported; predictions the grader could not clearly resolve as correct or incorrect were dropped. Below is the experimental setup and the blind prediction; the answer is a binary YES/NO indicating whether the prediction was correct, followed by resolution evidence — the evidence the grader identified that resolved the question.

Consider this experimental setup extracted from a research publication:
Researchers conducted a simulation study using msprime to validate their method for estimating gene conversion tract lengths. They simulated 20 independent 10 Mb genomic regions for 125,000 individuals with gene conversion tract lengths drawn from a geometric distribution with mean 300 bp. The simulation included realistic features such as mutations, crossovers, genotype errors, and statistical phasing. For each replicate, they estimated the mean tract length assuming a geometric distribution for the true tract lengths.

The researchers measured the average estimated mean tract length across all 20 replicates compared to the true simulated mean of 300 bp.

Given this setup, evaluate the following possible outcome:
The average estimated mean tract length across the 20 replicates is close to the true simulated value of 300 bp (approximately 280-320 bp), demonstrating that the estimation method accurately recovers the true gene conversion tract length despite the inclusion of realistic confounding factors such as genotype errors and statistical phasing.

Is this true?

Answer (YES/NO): YES